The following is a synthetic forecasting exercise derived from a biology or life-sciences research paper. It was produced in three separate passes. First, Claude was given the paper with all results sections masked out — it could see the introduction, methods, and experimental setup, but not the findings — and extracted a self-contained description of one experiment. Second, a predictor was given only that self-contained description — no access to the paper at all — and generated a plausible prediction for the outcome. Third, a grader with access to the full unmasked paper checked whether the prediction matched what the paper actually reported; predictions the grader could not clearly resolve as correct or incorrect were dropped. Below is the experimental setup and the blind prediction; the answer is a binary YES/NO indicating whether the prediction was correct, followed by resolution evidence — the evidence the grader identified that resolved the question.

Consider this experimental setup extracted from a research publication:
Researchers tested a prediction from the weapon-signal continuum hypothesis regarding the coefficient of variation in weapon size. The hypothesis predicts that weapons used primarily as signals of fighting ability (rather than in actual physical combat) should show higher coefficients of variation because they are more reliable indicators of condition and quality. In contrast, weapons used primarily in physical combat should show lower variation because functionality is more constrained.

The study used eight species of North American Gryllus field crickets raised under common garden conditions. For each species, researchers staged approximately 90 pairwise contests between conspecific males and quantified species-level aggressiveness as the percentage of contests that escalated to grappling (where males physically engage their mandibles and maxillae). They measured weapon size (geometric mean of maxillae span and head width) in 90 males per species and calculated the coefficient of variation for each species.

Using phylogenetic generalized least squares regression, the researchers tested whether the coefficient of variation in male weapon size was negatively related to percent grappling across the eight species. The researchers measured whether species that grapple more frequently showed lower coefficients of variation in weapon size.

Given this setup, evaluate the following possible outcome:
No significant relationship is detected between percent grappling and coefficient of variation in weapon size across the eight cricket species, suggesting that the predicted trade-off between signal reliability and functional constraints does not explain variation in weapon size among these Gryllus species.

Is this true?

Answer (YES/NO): YES